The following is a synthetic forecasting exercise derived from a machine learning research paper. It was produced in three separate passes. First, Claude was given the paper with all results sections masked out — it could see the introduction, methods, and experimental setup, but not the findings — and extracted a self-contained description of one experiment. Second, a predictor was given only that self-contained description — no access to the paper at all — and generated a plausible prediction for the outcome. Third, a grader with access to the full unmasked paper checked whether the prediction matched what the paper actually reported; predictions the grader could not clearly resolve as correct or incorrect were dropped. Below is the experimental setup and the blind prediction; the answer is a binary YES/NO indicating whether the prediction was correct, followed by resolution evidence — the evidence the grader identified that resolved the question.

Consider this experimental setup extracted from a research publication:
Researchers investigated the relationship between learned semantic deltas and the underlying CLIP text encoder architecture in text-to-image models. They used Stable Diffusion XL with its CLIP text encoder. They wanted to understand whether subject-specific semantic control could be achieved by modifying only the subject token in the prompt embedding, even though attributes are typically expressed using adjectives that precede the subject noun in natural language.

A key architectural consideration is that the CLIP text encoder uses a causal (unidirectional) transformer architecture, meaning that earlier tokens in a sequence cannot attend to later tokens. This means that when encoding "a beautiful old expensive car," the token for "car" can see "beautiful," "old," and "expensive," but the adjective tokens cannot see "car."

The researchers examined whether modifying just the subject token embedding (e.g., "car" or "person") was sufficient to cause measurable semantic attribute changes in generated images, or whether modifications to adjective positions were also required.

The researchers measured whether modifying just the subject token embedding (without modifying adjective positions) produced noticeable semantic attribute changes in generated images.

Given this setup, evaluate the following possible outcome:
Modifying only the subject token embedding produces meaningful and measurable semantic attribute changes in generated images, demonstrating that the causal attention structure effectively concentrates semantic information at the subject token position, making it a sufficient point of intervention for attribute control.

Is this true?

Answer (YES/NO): YES